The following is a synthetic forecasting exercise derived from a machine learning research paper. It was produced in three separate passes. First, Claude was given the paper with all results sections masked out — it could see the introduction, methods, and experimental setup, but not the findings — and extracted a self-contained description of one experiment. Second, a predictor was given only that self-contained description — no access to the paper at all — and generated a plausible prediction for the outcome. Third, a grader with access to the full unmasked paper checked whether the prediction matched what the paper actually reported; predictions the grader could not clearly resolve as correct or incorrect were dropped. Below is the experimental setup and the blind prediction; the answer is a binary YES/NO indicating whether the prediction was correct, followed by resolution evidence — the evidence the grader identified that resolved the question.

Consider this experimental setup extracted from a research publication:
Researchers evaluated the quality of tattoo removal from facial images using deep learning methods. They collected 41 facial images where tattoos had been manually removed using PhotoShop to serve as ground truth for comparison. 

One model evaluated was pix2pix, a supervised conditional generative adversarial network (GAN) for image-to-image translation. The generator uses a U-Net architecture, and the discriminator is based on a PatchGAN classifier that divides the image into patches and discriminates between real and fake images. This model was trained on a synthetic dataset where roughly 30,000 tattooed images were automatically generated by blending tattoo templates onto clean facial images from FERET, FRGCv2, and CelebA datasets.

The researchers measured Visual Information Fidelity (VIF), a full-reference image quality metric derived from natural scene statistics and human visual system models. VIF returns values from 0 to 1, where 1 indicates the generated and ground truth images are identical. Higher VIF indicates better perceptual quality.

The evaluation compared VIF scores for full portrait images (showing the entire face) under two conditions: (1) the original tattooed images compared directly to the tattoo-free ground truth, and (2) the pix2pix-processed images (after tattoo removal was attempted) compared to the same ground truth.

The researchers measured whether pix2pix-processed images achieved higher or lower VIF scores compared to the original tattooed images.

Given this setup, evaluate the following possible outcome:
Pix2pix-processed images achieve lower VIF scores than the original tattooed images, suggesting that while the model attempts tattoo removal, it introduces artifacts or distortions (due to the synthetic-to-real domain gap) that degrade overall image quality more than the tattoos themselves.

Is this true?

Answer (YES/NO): YES